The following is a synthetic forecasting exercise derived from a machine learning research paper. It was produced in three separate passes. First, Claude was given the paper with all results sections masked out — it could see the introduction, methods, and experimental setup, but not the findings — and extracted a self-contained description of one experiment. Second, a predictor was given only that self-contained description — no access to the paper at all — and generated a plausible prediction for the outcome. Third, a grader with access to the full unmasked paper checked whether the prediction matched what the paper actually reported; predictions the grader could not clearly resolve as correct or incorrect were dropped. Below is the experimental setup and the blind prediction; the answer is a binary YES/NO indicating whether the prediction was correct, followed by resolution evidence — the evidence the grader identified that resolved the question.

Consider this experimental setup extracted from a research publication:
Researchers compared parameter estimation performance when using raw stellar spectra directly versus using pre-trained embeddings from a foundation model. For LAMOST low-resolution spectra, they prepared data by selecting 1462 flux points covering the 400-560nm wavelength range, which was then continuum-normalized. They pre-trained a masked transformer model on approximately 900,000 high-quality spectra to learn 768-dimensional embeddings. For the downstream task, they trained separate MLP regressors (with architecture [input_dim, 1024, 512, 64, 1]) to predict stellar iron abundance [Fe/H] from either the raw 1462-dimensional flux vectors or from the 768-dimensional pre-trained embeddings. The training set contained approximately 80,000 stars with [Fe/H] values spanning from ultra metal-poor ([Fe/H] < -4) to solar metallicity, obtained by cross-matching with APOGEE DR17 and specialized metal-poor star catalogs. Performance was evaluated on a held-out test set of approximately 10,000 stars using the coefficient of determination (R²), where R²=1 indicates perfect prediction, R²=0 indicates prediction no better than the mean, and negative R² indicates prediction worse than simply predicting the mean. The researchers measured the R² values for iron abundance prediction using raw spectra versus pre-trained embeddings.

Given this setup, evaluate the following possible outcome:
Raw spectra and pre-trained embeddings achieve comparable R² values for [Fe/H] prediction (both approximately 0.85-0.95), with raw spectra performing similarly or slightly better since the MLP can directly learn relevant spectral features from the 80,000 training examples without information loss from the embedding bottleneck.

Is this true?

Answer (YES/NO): NO